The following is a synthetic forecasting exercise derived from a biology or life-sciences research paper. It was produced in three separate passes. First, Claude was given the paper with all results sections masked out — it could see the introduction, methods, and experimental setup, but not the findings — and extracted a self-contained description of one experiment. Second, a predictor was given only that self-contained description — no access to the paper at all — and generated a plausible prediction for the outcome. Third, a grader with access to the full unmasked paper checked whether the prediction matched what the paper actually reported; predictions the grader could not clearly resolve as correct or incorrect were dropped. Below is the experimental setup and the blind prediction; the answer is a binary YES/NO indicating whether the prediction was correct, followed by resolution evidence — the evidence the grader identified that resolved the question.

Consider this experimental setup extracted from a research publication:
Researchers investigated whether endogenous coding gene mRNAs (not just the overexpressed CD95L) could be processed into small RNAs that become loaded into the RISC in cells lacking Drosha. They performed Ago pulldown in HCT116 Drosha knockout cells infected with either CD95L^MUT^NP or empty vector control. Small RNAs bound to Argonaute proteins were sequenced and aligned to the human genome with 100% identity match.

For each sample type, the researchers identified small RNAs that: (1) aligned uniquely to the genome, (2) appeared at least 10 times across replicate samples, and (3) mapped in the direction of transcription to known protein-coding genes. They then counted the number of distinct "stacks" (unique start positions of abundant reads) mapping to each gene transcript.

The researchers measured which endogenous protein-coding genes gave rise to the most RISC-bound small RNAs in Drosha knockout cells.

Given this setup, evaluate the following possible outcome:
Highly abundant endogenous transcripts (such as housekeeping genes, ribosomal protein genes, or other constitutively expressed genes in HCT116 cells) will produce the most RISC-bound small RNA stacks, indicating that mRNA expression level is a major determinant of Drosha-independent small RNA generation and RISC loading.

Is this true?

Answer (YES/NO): NO